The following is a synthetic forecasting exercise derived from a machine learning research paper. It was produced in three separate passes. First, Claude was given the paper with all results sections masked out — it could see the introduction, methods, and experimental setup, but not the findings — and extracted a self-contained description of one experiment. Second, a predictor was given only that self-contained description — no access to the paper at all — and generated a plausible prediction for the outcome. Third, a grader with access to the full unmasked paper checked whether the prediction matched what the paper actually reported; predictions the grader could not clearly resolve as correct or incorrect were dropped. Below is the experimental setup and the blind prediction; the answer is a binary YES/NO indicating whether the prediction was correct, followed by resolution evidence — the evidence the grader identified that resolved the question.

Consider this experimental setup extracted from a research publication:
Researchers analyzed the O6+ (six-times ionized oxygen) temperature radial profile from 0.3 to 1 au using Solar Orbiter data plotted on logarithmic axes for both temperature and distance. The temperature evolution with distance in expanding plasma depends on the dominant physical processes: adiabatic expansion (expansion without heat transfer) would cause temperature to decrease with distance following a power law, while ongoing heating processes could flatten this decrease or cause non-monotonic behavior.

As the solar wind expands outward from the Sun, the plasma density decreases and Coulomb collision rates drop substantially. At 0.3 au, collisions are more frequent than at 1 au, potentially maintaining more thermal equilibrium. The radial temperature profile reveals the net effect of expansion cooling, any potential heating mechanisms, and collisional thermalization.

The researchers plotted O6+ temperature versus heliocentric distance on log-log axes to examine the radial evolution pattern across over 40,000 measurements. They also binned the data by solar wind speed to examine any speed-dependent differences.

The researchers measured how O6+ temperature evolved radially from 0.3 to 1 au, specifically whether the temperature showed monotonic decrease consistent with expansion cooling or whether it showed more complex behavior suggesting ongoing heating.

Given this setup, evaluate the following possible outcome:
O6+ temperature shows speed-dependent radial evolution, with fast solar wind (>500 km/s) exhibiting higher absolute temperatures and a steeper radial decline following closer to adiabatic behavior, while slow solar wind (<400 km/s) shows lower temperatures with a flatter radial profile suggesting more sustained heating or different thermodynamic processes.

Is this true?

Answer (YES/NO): NO